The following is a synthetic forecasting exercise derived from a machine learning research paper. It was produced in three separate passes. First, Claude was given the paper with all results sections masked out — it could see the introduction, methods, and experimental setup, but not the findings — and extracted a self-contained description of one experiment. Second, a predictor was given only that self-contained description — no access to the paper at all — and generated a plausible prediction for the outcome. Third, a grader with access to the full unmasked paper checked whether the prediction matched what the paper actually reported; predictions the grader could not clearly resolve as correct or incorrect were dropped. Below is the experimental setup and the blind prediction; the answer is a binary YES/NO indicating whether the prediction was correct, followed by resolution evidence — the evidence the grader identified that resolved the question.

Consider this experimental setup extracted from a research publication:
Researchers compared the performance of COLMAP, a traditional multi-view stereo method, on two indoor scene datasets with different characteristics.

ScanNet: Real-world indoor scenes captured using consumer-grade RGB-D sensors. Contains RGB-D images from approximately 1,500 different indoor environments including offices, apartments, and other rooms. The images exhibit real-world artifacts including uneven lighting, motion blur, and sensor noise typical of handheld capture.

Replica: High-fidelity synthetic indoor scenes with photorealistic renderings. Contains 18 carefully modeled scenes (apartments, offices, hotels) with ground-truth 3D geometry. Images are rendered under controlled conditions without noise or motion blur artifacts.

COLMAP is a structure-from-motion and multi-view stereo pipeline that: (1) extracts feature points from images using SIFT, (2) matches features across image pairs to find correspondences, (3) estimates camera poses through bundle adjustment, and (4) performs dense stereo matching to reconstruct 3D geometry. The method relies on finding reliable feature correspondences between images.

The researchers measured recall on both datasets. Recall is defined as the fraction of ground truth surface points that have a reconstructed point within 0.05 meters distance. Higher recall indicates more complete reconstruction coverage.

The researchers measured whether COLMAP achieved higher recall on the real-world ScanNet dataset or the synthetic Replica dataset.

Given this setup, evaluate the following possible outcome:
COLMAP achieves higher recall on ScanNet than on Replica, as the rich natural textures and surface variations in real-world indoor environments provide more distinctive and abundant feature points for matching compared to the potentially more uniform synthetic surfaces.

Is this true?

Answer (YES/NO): NO